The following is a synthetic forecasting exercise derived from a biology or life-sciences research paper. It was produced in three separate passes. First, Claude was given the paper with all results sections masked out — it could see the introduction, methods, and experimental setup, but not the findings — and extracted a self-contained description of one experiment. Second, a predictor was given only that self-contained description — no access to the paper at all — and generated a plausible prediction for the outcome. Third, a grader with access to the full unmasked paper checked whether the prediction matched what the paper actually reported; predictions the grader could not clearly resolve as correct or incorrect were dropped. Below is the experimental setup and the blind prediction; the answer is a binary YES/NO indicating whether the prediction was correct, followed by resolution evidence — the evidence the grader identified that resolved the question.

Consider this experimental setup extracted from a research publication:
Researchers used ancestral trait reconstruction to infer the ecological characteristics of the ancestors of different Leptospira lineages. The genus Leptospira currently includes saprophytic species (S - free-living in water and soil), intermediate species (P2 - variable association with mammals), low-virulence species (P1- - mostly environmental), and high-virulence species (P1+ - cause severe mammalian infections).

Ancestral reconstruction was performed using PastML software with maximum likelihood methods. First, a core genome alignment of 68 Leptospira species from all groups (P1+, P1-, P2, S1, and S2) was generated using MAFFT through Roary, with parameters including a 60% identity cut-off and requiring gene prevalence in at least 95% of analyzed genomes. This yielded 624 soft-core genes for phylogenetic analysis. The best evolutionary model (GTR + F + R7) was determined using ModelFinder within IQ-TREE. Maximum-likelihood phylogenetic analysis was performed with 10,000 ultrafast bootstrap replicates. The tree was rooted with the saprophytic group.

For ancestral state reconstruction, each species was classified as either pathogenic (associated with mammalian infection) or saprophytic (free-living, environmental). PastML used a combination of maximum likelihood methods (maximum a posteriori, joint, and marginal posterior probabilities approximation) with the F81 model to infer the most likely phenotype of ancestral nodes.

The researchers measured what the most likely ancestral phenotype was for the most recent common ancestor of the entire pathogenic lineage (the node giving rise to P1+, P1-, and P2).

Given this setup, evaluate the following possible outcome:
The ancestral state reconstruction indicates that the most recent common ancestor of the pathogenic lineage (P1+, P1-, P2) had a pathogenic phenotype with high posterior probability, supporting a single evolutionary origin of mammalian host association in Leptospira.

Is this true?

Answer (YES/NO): NO